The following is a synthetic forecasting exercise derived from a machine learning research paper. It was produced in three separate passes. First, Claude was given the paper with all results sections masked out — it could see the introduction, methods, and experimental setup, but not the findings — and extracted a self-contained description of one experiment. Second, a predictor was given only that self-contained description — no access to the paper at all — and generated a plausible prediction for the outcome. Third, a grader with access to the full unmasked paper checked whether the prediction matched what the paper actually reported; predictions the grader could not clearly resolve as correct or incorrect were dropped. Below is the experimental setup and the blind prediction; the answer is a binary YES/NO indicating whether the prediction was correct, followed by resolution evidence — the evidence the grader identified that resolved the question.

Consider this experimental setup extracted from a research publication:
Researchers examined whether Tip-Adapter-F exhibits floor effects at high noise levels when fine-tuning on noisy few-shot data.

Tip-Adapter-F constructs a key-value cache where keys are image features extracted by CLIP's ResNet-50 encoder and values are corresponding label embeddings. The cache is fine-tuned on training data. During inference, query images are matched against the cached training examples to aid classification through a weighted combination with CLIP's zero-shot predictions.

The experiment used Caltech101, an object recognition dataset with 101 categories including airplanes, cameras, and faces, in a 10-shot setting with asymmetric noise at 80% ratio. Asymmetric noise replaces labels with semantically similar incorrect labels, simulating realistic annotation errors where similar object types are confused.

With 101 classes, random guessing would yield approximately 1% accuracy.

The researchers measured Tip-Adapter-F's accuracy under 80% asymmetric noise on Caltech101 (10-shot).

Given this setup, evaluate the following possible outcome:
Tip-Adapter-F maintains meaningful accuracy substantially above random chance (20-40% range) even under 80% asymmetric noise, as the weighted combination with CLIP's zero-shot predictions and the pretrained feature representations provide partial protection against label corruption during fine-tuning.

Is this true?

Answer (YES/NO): YES